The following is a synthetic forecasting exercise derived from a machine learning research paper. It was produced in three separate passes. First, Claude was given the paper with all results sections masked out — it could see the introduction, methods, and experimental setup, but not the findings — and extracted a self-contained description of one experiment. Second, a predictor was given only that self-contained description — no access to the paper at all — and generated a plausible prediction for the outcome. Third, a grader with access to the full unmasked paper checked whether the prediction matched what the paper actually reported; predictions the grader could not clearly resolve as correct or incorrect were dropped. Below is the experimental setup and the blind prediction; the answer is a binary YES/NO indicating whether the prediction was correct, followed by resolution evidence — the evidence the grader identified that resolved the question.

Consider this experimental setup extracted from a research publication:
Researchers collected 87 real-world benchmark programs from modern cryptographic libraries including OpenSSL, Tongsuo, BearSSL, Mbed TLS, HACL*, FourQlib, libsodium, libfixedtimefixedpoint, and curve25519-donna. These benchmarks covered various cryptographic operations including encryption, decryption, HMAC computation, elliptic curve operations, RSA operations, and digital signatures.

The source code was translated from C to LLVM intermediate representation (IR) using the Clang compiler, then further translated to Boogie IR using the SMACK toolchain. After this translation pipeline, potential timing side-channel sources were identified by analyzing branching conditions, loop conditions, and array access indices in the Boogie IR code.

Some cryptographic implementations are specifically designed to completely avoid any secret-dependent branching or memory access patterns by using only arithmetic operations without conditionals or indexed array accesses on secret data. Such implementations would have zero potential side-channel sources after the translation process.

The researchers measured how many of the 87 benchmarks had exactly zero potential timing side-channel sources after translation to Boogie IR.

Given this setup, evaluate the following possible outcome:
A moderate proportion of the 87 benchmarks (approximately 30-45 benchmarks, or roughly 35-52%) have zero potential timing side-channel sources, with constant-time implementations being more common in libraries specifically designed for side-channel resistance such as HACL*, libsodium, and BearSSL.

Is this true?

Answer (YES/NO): NO